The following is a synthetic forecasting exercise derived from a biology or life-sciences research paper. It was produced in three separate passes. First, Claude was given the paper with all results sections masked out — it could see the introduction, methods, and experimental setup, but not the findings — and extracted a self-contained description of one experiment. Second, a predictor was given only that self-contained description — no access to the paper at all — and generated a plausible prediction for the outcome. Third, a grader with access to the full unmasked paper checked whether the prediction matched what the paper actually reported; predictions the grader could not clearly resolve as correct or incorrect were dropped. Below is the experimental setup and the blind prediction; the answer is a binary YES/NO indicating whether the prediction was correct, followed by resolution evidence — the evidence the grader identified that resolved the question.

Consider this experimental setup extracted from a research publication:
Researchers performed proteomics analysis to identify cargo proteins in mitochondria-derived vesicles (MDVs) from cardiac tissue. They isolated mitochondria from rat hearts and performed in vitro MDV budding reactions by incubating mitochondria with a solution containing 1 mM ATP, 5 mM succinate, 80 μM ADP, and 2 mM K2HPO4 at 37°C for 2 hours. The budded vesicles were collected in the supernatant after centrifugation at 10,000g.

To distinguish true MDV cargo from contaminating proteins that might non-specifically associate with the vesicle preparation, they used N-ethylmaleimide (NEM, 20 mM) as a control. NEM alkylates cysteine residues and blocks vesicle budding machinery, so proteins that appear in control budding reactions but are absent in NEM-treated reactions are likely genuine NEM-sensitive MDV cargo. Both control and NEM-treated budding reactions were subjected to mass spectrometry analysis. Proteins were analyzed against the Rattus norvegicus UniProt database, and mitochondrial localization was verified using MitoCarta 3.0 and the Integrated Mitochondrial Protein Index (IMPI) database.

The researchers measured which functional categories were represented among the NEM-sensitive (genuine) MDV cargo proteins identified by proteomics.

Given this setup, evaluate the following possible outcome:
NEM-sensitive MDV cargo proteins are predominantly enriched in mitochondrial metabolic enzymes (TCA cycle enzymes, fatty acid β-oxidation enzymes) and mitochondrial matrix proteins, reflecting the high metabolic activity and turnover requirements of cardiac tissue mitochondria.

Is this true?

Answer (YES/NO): NO